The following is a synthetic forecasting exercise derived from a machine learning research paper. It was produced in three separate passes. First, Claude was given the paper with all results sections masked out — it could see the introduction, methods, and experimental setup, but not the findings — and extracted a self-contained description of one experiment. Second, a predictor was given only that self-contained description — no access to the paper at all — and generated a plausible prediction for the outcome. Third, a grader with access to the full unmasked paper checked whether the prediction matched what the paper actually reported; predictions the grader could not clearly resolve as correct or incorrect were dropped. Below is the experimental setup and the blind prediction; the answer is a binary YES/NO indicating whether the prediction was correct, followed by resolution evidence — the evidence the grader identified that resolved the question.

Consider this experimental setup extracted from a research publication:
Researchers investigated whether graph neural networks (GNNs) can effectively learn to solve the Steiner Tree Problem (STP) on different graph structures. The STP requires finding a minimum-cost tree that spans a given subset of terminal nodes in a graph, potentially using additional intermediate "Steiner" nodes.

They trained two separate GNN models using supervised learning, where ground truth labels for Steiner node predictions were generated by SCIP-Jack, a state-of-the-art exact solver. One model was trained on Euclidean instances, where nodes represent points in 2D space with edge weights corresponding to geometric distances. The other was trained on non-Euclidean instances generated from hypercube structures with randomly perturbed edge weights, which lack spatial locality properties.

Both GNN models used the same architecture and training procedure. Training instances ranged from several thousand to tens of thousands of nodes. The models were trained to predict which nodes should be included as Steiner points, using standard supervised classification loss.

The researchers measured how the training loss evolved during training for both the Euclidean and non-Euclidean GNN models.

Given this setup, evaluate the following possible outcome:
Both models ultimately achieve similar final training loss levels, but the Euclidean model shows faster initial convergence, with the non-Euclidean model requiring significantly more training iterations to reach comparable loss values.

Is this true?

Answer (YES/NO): NO